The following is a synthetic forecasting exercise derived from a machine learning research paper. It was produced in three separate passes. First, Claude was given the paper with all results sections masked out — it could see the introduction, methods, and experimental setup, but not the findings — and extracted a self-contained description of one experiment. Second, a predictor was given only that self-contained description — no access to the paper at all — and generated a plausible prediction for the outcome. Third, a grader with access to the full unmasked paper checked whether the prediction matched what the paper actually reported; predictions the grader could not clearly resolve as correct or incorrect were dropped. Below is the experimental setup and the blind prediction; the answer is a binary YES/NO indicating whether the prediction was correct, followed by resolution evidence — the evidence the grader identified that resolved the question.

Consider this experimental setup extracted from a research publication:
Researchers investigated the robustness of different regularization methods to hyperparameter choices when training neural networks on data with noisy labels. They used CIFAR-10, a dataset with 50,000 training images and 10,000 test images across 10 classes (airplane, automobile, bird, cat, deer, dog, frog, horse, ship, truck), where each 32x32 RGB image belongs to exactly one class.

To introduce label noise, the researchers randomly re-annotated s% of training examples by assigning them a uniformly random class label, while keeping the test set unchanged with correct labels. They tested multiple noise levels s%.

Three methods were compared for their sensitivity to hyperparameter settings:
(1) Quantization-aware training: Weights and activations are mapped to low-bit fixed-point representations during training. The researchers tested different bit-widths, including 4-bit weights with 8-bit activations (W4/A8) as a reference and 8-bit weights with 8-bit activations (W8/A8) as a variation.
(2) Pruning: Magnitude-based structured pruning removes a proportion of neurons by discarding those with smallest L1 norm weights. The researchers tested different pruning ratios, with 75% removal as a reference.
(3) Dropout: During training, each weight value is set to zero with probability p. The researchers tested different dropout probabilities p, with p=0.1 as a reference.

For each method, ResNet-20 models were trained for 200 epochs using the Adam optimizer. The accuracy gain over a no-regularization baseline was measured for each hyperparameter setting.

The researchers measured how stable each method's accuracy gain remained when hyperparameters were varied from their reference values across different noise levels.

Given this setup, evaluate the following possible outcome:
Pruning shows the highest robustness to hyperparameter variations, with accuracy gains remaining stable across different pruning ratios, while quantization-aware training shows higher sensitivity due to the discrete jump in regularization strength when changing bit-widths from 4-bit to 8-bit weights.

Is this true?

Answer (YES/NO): NO